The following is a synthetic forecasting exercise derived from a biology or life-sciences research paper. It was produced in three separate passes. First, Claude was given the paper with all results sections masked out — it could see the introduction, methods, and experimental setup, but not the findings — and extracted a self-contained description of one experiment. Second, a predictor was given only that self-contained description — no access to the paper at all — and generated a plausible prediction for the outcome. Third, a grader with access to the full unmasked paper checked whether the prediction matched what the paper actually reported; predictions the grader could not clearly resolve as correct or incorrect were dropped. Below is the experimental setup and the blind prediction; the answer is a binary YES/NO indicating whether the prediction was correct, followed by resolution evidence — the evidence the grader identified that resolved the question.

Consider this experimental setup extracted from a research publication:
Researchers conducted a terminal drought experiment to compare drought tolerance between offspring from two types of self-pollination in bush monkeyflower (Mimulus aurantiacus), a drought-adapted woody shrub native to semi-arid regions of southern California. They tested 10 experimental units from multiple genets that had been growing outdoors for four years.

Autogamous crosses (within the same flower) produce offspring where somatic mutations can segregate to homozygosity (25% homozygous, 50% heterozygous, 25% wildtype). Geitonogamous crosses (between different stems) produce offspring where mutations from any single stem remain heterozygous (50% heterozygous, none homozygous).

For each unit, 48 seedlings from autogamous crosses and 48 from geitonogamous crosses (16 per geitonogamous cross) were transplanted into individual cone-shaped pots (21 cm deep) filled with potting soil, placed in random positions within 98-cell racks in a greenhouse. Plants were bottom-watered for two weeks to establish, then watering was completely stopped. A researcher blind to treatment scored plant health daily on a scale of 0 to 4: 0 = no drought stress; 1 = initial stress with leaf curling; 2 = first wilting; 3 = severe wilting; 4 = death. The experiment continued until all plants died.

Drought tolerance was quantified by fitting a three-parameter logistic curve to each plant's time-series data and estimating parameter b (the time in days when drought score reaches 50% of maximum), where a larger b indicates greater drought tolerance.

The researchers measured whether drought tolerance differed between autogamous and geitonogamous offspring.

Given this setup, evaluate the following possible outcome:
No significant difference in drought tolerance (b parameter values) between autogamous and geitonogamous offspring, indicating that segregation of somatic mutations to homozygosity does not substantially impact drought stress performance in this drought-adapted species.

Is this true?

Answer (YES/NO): NO